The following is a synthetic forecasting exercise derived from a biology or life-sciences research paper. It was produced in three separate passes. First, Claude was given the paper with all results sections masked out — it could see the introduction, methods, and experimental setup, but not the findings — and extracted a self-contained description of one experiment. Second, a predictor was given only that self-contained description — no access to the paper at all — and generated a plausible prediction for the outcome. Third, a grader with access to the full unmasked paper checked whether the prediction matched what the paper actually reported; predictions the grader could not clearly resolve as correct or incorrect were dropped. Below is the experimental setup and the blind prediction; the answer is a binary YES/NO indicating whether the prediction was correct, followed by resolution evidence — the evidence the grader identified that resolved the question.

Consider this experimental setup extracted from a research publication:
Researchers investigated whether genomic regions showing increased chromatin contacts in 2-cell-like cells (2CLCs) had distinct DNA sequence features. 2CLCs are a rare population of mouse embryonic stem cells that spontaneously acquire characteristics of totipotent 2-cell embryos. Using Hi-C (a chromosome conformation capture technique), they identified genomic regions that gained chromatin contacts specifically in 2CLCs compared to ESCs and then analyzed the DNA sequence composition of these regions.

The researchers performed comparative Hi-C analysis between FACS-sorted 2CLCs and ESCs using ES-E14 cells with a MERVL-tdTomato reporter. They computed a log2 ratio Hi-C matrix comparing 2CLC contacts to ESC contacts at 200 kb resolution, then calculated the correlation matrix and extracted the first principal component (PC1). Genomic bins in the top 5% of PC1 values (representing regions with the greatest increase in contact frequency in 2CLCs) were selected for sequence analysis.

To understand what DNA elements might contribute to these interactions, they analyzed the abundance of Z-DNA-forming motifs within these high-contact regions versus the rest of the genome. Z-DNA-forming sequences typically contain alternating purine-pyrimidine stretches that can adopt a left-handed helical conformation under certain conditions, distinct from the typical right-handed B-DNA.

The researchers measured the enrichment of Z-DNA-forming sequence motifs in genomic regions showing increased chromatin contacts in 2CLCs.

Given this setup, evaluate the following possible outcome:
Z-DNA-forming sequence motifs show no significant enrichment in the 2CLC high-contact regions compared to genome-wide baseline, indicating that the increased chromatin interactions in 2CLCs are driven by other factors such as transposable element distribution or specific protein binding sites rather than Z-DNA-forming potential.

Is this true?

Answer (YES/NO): NO